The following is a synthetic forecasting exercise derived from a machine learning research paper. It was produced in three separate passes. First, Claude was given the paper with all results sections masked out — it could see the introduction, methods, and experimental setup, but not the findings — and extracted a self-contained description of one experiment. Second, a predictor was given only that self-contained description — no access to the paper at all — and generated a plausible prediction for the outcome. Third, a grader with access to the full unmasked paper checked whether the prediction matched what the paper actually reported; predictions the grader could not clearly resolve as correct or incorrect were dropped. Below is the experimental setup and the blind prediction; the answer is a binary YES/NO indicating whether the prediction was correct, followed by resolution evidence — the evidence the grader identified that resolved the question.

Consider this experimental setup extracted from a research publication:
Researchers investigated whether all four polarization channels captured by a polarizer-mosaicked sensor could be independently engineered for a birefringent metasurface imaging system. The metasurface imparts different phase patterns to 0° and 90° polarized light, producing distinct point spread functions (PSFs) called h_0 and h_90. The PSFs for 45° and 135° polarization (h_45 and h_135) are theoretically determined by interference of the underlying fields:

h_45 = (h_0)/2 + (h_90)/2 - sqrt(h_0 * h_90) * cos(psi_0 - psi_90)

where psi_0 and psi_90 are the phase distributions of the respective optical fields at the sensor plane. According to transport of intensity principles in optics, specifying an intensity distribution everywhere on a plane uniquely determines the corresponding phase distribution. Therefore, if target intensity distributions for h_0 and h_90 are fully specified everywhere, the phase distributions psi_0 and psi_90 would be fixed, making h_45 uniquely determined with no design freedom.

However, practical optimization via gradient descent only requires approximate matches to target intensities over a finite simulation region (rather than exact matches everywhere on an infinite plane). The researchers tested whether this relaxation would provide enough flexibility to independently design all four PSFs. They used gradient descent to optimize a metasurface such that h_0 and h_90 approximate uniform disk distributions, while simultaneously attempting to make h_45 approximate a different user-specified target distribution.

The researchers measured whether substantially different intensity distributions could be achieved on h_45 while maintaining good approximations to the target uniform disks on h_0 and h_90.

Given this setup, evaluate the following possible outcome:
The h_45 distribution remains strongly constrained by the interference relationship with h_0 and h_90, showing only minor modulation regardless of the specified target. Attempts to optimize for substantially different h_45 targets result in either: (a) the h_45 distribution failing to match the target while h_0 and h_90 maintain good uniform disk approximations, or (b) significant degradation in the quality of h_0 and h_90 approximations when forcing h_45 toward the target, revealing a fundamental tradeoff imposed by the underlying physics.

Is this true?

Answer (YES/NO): NO